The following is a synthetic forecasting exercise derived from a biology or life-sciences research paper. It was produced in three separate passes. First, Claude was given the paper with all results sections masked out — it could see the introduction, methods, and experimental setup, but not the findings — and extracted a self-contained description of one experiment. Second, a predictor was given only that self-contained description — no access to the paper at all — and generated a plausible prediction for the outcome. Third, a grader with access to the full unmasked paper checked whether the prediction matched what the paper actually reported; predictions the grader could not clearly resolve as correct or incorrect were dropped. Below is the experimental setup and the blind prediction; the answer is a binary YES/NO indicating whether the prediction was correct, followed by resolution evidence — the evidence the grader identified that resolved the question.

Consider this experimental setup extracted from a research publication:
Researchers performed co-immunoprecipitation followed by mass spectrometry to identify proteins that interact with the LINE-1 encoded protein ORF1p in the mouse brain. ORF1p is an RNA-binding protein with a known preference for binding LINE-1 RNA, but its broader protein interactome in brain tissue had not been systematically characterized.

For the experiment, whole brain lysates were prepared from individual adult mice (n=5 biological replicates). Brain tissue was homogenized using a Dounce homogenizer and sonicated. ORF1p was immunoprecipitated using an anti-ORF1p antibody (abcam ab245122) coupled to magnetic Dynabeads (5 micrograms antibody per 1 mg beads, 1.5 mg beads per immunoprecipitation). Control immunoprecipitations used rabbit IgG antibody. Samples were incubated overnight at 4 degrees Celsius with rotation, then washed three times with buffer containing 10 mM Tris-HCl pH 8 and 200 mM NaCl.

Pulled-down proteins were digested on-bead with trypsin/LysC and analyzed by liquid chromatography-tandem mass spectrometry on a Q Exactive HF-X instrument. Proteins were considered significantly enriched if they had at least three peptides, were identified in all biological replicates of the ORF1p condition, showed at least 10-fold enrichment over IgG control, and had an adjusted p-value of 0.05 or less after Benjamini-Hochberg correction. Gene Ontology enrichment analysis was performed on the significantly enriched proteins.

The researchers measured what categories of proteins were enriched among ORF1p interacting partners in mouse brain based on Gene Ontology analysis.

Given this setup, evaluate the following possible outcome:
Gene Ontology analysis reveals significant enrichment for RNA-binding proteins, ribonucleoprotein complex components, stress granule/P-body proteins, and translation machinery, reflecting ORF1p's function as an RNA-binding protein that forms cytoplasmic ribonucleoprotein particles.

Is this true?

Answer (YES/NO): NO